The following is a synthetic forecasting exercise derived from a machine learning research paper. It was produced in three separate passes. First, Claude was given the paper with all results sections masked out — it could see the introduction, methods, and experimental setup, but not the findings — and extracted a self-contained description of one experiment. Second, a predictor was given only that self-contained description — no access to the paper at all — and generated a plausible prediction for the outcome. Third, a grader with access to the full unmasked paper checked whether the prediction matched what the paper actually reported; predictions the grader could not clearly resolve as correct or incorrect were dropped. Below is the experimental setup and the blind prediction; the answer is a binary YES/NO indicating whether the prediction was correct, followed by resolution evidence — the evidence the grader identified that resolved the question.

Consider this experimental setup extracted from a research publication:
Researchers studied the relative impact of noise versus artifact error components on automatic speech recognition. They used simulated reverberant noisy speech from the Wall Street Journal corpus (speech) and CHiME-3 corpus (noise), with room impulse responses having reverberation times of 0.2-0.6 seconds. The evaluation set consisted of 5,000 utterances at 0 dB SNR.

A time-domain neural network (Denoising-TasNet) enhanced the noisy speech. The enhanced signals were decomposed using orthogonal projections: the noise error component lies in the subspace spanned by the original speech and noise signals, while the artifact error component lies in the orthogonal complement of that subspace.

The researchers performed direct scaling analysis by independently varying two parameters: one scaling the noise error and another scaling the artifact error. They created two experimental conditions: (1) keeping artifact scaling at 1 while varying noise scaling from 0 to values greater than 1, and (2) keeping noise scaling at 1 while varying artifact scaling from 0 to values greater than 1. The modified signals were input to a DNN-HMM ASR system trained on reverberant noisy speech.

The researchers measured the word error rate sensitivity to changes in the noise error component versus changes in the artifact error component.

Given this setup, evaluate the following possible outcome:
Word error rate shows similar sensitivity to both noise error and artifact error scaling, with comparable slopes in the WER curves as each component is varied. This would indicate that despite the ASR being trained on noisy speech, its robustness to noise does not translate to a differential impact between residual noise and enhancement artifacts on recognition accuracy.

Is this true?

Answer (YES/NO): NO